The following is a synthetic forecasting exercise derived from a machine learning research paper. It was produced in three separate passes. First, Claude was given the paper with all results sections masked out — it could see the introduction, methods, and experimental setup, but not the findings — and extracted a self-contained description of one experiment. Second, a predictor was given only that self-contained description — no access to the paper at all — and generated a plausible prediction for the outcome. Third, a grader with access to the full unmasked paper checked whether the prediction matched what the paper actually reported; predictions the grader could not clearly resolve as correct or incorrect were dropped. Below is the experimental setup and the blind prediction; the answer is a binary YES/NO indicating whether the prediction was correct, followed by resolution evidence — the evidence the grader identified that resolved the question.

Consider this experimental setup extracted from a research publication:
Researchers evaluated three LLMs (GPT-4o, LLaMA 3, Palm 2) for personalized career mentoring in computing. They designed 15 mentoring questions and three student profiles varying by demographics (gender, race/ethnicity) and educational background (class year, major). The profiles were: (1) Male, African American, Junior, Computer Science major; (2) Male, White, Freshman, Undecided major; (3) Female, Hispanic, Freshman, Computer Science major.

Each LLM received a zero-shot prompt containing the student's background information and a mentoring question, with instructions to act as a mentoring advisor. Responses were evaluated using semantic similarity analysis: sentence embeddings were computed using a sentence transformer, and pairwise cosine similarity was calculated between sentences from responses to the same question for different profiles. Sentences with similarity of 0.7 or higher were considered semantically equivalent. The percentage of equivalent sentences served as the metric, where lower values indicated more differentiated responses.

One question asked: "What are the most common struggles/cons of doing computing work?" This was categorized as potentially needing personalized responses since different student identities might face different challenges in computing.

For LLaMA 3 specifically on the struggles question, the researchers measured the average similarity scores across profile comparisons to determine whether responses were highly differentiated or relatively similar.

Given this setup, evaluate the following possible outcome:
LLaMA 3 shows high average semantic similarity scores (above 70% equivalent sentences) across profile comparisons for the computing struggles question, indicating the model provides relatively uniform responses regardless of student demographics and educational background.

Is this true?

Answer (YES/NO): NO